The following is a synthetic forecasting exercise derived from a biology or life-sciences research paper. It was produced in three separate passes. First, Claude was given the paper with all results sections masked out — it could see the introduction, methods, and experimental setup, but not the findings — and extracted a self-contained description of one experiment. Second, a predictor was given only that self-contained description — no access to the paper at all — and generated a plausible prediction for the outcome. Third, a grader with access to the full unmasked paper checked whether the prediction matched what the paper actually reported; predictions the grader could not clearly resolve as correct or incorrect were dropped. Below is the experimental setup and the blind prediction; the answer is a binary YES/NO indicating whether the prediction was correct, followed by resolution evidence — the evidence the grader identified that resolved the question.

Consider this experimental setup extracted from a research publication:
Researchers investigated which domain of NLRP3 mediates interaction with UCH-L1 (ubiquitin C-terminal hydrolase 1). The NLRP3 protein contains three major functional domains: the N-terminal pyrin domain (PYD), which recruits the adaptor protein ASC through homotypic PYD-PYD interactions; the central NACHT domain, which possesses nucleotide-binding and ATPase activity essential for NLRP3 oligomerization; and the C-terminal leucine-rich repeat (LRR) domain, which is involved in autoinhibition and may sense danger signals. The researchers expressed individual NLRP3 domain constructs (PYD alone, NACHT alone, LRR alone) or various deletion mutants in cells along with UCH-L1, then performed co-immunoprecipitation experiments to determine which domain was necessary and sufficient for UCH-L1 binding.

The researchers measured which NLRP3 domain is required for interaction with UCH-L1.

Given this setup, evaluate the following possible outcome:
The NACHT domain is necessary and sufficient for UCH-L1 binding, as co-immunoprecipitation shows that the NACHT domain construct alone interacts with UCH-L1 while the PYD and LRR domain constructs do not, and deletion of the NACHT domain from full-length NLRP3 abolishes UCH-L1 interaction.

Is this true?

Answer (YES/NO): NO